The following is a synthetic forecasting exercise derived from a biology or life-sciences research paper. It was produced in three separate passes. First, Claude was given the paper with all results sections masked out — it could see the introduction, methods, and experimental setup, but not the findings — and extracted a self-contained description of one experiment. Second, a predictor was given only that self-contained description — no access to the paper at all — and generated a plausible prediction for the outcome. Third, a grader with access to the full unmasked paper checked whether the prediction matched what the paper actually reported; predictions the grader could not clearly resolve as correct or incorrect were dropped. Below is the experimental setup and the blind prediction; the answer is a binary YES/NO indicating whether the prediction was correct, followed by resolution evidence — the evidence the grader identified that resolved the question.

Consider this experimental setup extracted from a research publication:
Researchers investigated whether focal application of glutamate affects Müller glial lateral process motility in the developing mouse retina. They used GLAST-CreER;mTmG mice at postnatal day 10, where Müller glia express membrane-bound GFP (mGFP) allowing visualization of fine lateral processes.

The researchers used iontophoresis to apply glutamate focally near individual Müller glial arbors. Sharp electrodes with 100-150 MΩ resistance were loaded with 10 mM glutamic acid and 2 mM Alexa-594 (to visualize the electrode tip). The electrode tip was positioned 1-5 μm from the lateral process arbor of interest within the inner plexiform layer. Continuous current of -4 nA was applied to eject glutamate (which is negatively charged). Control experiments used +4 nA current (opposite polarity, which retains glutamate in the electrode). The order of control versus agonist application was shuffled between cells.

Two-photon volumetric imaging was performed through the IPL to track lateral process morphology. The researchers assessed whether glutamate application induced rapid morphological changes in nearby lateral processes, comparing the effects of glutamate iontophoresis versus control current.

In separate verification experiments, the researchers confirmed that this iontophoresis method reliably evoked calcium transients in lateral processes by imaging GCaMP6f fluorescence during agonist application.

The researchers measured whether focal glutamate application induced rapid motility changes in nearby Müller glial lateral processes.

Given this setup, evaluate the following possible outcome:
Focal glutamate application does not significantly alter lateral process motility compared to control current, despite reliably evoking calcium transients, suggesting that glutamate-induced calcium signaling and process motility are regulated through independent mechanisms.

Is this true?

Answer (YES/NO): YES